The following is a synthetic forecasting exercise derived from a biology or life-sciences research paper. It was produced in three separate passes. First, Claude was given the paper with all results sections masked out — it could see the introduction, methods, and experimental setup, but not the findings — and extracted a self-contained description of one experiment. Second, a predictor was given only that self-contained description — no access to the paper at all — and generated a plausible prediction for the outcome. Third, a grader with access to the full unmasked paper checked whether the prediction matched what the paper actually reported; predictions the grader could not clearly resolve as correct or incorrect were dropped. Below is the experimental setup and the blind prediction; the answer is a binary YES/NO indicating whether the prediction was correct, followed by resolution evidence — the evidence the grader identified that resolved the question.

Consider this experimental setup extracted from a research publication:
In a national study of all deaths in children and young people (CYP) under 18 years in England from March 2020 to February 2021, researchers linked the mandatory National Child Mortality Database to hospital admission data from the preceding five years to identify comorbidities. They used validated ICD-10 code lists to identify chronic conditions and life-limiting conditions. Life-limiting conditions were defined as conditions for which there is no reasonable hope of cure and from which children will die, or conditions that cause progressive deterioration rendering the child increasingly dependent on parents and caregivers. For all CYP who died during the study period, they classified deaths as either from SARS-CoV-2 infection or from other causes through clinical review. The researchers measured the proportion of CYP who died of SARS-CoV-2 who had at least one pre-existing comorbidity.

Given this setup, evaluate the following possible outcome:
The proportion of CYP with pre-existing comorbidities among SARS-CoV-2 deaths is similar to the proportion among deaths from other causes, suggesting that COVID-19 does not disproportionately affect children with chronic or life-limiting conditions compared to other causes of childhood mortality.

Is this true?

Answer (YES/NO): NO